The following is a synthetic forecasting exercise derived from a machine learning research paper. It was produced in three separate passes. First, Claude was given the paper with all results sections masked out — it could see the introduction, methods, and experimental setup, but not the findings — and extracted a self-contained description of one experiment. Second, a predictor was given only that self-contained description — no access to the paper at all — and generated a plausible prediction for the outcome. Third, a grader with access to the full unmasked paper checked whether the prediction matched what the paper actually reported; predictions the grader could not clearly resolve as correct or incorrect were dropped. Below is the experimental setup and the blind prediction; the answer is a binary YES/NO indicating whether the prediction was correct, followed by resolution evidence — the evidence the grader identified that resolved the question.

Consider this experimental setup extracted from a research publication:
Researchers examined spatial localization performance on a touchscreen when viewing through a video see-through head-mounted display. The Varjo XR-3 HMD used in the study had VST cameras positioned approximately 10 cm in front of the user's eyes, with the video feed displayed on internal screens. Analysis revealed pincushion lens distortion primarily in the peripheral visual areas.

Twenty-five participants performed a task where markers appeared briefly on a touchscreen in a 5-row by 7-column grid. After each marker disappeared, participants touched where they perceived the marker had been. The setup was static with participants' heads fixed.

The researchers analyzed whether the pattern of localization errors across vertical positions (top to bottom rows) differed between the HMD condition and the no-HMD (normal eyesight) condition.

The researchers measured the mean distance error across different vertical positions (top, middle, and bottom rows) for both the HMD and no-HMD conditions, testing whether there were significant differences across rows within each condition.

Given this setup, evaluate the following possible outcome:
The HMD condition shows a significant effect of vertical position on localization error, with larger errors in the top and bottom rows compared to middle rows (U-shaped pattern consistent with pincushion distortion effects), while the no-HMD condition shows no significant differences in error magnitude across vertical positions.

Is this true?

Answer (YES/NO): YES